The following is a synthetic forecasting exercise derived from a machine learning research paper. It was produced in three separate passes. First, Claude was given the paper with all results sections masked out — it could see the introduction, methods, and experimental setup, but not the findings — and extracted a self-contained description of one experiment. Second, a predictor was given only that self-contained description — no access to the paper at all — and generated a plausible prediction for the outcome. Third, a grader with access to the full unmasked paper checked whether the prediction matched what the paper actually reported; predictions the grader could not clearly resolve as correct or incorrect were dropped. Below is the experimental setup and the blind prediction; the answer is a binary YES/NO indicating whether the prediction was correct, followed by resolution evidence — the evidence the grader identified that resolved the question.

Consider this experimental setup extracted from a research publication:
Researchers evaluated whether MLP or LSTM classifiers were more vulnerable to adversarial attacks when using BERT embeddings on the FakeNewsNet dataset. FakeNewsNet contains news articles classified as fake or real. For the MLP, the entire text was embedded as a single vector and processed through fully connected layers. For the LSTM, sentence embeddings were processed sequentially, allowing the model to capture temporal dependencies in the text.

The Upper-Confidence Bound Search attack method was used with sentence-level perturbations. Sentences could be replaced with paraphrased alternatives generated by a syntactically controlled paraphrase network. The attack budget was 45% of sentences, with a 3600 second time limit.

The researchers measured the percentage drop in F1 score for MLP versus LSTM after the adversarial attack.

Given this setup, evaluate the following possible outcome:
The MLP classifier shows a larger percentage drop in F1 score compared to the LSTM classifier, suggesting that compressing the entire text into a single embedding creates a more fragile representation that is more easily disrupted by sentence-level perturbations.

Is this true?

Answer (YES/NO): YES